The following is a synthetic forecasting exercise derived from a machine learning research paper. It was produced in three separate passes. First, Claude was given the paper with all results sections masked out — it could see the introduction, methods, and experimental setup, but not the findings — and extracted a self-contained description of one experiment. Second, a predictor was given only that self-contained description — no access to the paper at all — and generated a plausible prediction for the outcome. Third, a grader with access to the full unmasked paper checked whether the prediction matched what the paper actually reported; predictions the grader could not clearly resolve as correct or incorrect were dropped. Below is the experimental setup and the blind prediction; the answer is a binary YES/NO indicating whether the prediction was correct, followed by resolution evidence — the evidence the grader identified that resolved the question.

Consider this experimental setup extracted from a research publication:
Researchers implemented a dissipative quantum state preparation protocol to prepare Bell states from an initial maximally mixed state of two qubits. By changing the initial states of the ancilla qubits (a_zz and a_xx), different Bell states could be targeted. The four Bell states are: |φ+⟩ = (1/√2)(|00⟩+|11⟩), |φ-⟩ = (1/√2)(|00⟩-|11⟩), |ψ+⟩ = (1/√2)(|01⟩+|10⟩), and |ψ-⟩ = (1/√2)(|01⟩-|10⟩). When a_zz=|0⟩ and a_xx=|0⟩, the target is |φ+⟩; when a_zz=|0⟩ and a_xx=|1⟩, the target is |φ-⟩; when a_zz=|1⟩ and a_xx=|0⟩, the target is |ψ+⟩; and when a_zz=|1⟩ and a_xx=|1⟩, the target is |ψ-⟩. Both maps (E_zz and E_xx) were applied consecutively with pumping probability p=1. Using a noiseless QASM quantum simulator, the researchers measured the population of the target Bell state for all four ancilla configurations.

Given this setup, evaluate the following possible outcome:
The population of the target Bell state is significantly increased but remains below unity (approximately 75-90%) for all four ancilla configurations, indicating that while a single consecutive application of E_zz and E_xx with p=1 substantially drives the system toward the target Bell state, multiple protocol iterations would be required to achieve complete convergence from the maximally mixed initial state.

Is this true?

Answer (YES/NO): NO